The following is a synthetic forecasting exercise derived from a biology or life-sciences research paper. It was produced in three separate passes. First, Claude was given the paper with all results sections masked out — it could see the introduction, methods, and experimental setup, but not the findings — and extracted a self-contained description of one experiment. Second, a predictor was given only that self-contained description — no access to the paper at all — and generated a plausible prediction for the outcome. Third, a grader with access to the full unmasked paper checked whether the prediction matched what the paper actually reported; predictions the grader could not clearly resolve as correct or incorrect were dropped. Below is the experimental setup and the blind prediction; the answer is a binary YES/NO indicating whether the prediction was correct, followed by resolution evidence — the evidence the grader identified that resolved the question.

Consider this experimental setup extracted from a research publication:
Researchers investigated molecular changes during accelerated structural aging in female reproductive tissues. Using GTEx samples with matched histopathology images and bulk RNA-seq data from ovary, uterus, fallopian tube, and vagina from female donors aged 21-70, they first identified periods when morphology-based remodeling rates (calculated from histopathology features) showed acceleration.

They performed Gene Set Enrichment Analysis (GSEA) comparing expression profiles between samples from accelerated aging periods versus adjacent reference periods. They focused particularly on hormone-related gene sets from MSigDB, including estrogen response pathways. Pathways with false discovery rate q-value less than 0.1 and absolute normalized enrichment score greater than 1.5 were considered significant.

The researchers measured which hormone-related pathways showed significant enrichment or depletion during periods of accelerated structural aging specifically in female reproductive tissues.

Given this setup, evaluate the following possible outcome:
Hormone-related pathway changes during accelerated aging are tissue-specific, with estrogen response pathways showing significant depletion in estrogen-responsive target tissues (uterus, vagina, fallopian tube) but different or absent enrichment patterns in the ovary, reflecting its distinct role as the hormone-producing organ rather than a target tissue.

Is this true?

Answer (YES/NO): NO